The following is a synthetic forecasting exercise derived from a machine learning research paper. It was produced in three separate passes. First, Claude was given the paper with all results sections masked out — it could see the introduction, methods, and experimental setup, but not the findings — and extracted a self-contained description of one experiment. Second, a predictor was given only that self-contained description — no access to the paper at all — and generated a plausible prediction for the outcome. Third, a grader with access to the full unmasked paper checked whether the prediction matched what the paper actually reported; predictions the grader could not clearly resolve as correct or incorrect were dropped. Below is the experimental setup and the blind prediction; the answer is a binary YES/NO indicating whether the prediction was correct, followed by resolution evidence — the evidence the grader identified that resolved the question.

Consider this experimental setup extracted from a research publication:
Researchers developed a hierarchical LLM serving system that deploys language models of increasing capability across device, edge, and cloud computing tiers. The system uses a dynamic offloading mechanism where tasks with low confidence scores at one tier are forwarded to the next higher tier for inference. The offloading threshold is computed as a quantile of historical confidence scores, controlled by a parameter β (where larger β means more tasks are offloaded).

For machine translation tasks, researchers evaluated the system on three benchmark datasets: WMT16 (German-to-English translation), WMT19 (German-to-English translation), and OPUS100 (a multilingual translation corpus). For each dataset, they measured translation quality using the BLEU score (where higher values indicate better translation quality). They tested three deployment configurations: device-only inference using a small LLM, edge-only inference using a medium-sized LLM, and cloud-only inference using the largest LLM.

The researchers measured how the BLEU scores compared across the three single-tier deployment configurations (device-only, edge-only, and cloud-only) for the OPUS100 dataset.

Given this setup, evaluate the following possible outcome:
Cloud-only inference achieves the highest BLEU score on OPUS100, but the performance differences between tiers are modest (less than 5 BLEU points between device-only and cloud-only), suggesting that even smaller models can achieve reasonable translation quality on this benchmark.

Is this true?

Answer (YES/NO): NO